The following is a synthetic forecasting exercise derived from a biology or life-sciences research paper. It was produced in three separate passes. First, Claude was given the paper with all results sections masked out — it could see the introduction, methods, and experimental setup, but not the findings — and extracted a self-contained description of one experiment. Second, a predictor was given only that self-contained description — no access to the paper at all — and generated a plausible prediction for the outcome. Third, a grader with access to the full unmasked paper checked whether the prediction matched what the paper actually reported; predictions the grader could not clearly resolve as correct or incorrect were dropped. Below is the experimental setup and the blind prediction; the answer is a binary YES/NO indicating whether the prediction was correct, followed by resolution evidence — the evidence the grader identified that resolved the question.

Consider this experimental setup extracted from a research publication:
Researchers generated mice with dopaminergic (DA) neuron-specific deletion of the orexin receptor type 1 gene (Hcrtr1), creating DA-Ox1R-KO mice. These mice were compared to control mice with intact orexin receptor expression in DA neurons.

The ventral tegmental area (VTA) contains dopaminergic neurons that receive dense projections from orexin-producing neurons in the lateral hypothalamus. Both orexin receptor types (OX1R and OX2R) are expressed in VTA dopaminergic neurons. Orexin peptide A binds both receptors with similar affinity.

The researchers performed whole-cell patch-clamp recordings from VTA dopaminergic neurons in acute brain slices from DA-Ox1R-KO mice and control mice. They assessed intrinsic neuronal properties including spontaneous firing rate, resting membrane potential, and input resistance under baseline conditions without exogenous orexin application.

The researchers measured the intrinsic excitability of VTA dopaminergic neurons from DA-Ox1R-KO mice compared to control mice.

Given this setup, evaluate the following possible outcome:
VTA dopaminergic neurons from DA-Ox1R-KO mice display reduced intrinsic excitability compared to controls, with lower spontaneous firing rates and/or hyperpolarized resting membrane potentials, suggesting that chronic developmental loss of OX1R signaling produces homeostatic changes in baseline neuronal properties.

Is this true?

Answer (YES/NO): NO